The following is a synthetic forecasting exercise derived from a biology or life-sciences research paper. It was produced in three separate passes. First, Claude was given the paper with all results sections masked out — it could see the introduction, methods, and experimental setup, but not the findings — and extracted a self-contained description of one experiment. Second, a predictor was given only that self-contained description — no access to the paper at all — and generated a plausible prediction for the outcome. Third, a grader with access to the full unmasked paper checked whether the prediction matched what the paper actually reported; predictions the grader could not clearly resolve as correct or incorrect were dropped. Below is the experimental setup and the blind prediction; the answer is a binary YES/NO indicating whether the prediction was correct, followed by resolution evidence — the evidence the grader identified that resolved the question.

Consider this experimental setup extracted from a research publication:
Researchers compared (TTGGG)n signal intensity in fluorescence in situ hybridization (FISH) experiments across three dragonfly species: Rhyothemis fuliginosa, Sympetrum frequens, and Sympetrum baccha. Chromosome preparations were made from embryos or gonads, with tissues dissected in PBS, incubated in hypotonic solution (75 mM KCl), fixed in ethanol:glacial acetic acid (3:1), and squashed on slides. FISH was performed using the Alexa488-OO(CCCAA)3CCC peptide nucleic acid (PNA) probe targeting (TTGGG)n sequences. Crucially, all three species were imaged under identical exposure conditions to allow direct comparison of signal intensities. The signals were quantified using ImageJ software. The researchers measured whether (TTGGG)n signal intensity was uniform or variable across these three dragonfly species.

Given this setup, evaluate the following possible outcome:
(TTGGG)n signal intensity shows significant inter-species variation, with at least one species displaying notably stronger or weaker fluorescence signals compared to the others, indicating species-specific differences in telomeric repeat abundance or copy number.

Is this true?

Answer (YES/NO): YES